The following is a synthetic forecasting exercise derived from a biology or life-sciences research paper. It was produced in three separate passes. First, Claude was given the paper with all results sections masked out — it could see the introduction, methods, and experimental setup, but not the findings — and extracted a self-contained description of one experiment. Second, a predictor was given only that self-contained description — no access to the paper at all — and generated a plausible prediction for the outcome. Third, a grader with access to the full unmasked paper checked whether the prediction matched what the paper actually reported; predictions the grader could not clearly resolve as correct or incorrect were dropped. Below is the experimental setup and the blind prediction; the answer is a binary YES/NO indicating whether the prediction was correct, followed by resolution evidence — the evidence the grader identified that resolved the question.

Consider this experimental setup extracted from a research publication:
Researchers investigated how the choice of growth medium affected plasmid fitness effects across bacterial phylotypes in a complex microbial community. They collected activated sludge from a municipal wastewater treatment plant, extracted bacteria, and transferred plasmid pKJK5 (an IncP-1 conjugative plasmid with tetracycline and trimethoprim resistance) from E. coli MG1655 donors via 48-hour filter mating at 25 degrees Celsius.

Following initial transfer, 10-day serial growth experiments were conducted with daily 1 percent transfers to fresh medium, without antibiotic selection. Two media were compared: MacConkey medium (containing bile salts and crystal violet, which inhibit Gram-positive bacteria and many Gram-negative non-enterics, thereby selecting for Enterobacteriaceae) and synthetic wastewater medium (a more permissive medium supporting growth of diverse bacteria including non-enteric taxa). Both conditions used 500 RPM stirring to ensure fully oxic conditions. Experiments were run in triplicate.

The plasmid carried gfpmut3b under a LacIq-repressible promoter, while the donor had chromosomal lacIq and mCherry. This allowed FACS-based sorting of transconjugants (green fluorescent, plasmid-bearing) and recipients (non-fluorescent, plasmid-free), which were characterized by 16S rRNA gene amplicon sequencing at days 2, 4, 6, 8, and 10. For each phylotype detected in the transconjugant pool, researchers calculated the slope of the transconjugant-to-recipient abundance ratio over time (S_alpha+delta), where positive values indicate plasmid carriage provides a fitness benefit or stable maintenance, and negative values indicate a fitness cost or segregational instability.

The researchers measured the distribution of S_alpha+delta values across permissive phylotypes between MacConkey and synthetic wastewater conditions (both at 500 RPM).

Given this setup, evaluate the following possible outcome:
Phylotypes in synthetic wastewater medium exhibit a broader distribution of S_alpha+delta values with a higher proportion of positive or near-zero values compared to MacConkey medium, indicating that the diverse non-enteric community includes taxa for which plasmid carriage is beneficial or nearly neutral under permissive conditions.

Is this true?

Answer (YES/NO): NO